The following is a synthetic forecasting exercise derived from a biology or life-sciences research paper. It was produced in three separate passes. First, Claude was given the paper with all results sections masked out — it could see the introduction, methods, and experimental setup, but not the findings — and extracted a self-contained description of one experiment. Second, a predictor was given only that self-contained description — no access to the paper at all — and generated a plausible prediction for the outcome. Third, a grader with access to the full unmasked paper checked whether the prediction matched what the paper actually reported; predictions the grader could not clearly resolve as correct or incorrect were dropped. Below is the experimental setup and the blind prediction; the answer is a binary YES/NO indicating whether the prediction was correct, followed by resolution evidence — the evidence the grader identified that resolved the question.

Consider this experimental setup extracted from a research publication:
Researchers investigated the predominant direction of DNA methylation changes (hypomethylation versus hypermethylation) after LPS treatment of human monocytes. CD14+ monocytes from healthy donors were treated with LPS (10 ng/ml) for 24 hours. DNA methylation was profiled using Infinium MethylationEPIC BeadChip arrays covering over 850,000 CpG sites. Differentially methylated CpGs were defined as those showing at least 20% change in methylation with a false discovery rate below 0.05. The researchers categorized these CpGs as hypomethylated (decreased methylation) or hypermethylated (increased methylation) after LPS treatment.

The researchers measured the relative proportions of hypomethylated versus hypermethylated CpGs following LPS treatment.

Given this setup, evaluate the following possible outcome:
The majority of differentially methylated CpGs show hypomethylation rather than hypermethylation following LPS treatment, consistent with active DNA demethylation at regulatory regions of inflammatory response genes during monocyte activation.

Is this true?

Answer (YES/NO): YES